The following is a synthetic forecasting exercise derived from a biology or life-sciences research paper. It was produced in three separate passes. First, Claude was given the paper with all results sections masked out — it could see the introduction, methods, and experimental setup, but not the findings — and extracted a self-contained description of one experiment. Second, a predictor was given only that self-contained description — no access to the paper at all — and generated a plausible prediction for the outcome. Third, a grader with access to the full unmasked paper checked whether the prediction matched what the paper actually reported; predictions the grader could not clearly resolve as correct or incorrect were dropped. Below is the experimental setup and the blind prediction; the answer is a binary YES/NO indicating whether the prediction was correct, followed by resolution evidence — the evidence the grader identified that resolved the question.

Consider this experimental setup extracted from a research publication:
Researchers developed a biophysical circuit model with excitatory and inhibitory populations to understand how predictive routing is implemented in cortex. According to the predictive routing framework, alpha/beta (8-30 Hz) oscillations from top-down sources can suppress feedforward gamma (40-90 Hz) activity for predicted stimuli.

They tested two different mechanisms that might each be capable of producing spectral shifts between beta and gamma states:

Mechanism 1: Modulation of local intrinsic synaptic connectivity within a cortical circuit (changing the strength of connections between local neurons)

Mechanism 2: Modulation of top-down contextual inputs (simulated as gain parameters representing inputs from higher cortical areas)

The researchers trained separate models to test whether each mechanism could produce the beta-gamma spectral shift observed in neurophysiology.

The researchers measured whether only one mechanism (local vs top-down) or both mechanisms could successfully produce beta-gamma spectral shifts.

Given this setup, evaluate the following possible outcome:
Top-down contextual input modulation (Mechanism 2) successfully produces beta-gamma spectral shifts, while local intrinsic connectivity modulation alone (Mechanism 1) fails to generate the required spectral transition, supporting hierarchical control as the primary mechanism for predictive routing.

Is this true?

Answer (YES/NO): NO